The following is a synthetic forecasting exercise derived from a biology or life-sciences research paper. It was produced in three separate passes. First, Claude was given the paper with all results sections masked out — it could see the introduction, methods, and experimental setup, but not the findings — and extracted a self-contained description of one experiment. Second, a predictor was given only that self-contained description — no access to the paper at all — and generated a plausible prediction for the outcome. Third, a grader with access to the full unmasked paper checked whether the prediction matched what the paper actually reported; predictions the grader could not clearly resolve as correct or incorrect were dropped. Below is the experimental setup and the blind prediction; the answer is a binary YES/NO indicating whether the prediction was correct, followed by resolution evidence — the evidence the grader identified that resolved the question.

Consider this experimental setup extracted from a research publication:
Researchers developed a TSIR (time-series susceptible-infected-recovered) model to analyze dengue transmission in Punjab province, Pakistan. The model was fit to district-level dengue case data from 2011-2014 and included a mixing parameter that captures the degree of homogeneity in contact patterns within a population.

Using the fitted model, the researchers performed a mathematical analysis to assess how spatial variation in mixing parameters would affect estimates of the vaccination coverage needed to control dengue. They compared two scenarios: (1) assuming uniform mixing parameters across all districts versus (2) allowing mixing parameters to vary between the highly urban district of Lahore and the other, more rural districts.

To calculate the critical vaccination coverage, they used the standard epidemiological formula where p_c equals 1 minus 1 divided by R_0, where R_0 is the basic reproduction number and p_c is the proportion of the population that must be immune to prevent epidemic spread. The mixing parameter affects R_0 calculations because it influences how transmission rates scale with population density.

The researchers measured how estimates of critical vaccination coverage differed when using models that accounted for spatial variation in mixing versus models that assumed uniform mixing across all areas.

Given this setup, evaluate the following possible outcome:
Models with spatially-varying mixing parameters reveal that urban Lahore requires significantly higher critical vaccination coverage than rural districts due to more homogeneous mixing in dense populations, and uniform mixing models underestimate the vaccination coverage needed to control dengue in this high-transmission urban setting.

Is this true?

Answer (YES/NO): NO